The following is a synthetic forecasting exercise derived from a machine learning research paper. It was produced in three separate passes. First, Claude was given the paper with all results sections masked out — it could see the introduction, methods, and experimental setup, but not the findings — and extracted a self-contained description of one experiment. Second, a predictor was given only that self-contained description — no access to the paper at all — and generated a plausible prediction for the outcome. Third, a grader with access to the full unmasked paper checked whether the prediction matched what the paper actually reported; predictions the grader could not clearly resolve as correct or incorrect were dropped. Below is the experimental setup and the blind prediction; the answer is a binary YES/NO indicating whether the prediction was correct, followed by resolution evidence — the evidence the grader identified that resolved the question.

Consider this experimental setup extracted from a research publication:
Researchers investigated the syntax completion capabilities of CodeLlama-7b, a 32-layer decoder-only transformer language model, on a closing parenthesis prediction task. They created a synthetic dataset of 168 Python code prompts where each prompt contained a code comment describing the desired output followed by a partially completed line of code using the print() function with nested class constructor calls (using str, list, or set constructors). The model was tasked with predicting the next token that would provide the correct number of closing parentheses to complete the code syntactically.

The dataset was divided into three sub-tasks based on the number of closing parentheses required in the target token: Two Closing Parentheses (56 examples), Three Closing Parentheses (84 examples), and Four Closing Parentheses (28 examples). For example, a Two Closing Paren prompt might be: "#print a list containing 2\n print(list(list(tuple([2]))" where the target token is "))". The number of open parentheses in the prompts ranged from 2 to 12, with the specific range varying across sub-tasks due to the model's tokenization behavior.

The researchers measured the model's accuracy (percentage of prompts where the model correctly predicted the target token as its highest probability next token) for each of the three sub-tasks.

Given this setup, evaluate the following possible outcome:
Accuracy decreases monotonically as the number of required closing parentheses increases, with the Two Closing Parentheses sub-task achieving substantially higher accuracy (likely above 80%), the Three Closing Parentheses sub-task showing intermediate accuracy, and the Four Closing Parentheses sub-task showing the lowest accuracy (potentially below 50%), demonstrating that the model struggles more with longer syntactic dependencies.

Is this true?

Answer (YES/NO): NO